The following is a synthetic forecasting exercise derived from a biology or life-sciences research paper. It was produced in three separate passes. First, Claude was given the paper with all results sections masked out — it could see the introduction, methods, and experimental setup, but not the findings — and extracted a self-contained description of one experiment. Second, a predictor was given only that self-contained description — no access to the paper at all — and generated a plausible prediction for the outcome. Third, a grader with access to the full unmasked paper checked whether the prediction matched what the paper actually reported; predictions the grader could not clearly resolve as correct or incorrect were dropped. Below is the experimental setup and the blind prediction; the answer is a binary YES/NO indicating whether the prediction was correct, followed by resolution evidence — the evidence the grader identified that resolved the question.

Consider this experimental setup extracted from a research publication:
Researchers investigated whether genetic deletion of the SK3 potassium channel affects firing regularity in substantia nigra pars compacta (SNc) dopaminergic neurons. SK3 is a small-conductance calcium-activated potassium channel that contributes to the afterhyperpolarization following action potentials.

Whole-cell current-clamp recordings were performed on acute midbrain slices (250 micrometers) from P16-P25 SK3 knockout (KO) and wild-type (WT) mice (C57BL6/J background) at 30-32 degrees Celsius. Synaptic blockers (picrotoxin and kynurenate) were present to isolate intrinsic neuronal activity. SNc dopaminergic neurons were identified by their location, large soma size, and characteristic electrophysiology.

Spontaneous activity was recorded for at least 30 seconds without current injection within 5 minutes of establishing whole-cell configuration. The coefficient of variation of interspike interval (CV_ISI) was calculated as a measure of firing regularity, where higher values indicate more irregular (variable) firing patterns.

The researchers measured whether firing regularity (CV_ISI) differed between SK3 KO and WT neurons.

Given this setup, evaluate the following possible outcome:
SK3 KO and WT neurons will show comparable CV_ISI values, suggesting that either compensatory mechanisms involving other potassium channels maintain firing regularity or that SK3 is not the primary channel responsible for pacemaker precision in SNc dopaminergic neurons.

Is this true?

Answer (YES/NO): NO